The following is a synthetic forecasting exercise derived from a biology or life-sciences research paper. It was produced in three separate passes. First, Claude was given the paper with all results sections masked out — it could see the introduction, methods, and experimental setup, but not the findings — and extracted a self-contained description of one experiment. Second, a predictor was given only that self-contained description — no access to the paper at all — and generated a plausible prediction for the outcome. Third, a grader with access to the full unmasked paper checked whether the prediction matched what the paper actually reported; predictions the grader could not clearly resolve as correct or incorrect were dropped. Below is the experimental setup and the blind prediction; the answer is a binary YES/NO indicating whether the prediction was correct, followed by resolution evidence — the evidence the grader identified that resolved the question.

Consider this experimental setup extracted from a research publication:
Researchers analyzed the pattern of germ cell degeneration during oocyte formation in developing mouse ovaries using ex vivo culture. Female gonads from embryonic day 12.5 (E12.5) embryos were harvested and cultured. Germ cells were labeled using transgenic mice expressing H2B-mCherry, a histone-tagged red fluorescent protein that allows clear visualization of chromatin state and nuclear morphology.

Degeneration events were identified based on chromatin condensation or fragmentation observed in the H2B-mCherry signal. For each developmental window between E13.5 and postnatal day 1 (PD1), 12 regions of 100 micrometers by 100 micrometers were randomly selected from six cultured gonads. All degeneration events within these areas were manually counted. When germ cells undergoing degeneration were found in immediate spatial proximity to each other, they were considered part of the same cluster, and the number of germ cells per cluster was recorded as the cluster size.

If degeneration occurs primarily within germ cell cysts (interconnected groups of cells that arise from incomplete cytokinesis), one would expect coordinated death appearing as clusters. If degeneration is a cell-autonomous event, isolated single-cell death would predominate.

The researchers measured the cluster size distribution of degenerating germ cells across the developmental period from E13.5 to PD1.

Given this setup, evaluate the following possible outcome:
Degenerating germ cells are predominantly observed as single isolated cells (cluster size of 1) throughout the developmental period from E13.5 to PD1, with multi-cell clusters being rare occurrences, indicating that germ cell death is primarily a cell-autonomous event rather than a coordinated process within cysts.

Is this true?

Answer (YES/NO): NO